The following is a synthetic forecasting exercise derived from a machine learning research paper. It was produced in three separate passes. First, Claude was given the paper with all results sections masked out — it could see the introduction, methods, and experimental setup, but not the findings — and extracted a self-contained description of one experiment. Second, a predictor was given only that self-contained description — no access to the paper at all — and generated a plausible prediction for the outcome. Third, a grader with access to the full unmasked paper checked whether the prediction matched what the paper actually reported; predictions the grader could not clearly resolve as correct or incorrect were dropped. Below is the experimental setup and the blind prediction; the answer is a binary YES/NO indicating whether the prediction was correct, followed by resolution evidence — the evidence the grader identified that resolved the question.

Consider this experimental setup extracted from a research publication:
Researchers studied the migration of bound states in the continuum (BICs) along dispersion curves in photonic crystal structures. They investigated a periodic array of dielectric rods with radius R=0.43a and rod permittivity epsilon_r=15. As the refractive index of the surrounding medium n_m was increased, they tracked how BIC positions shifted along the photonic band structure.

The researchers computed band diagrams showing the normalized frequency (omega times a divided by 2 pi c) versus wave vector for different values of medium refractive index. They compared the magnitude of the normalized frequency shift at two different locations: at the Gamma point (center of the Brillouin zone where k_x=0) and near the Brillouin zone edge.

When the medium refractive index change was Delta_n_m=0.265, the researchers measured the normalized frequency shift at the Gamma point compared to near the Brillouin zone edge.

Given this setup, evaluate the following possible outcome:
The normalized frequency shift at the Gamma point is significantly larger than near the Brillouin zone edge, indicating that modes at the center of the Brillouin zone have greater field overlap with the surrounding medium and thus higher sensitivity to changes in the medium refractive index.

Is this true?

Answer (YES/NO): NO